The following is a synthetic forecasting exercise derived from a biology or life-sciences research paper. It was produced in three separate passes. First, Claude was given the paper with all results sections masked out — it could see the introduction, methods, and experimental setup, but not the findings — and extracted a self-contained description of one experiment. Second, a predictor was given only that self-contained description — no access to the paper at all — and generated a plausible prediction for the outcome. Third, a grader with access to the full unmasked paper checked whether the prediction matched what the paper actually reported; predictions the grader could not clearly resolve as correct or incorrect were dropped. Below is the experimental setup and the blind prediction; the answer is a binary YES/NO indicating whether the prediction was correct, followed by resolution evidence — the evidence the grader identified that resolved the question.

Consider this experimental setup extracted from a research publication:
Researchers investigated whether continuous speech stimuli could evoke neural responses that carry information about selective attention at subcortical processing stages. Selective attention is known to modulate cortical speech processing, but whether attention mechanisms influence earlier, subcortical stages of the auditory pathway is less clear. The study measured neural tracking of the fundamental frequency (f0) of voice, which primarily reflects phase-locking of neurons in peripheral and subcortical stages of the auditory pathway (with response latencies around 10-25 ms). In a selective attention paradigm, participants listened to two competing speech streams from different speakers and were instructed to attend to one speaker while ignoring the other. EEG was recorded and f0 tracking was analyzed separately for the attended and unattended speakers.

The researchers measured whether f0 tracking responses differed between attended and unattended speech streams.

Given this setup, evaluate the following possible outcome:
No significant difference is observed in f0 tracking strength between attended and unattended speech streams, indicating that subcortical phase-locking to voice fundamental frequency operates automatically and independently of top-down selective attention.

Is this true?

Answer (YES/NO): NO